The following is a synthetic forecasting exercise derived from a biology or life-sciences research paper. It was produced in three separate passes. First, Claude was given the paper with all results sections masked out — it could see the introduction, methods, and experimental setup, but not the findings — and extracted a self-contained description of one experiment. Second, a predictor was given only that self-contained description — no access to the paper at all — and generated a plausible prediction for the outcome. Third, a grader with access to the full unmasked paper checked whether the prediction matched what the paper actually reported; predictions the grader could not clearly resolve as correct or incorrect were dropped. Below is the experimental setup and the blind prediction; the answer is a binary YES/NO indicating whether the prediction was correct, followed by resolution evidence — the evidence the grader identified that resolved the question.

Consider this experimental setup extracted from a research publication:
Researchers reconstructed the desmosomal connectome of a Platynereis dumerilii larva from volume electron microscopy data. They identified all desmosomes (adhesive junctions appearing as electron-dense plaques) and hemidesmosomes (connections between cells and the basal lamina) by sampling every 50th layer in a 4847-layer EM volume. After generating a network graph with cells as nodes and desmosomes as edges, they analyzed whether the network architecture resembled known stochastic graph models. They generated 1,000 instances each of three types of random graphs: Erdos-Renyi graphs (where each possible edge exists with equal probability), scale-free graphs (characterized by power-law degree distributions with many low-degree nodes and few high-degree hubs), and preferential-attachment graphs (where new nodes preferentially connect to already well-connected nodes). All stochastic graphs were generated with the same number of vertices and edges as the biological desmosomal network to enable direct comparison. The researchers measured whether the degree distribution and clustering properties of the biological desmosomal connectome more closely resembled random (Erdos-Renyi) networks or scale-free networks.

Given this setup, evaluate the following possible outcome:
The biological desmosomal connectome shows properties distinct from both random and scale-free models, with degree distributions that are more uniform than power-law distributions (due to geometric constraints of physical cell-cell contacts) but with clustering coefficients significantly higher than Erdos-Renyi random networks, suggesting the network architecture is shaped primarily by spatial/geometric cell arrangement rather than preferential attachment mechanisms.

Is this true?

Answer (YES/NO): NO